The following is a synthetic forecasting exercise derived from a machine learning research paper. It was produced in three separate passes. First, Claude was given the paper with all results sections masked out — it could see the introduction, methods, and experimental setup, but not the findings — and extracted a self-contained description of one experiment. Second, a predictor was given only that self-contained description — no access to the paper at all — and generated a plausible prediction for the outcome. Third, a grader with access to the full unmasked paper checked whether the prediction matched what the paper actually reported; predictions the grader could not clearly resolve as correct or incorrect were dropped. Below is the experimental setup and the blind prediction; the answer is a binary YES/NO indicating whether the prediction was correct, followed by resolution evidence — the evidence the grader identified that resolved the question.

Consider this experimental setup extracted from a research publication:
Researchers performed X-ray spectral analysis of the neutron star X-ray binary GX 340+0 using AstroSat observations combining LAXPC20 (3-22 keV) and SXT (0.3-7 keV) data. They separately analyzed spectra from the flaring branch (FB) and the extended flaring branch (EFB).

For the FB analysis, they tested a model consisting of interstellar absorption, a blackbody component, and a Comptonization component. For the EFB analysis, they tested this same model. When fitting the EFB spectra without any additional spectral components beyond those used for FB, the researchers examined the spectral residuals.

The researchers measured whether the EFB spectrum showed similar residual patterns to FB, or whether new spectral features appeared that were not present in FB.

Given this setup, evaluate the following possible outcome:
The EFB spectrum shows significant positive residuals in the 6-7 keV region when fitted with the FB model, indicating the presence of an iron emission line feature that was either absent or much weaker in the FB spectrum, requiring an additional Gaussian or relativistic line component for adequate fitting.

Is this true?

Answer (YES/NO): NO